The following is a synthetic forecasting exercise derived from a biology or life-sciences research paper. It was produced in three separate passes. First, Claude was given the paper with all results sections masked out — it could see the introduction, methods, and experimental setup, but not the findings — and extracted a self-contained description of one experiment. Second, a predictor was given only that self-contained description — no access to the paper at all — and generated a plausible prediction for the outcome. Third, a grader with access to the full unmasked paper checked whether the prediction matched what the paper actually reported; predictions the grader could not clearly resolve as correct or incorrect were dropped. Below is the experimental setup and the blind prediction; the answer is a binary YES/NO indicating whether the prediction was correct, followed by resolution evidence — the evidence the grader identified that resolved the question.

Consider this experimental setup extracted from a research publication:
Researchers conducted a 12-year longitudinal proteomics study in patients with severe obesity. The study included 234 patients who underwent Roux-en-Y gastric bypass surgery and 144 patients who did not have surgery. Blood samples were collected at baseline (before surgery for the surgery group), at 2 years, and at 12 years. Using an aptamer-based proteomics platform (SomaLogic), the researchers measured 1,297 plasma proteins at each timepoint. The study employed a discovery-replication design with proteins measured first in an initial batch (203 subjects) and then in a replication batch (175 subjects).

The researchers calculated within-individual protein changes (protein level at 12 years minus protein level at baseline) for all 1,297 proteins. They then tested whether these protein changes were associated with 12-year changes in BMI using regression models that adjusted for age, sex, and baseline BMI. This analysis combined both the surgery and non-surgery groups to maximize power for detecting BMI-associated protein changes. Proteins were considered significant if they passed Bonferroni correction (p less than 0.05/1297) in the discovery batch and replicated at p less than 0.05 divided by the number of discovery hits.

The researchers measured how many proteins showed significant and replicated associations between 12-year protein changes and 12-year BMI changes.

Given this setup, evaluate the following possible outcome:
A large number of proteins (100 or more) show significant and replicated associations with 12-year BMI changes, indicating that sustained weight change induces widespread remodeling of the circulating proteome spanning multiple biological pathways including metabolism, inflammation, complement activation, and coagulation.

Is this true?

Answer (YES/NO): NO